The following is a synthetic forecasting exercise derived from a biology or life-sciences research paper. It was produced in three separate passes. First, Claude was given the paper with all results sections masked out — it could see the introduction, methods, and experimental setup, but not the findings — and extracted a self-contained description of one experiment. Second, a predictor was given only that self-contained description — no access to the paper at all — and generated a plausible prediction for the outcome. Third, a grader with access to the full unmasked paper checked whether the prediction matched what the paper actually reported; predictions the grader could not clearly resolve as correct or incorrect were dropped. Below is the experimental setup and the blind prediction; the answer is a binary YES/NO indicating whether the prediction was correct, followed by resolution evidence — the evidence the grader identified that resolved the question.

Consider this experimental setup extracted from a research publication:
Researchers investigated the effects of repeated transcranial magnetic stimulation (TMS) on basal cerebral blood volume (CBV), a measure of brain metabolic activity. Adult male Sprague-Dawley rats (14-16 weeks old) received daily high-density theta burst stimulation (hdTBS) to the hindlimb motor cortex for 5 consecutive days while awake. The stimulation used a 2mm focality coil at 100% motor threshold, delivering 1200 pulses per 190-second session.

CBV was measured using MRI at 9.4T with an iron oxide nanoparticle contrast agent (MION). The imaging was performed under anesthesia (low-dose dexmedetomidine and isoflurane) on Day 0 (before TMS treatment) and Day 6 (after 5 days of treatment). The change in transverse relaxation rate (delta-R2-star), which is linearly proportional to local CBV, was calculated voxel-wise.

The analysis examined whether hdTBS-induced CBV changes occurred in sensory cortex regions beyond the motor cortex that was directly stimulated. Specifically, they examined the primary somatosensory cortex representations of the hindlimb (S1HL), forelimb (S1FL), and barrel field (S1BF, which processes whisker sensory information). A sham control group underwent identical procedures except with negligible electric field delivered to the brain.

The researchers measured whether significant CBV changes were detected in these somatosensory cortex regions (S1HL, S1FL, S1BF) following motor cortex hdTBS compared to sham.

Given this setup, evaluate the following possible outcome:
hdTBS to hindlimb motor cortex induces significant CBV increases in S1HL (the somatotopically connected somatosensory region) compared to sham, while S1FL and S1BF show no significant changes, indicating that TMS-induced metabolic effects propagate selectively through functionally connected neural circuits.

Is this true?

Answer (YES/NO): NO